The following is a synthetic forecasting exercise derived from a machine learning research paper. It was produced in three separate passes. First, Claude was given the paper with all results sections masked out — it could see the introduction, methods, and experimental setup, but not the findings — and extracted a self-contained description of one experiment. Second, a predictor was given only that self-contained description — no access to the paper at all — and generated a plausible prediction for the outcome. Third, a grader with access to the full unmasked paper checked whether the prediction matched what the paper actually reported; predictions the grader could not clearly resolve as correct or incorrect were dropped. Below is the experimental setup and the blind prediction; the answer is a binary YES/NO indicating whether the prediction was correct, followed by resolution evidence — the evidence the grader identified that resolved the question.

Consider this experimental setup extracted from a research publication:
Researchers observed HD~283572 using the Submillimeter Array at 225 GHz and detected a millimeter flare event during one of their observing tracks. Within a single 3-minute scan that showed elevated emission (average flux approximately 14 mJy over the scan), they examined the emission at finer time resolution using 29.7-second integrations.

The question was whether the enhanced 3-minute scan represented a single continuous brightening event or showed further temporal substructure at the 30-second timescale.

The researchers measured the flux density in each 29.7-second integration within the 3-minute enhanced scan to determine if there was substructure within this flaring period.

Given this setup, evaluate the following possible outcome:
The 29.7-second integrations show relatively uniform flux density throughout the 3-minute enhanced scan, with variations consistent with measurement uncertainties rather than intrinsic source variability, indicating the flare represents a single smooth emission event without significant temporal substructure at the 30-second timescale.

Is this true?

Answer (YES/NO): NO